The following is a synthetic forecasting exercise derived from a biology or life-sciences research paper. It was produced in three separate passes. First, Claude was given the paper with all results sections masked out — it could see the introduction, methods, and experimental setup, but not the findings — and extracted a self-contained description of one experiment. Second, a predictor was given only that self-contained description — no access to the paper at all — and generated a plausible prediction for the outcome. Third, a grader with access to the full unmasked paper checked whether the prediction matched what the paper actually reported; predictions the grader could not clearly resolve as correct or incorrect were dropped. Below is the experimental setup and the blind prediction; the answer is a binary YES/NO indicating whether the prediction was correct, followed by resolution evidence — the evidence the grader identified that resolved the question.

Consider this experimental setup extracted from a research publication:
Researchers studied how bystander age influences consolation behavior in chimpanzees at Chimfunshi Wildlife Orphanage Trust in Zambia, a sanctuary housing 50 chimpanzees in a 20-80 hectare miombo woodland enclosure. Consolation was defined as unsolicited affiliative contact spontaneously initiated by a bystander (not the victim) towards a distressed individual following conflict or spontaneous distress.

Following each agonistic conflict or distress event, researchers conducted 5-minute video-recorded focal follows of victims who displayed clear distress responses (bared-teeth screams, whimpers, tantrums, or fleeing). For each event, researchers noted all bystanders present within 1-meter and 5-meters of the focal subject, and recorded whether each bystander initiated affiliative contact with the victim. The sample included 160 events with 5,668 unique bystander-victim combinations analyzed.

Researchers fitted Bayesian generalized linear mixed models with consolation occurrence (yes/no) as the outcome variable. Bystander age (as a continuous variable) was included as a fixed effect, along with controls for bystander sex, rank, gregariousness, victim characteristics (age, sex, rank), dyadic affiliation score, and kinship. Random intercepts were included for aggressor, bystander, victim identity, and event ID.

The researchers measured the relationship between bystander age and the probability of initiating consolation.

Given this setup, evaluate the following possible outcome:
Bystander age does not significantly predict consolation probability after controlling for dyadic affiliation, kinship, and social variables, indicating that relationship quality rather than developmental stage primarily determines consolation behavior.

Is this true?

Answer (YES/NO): NO